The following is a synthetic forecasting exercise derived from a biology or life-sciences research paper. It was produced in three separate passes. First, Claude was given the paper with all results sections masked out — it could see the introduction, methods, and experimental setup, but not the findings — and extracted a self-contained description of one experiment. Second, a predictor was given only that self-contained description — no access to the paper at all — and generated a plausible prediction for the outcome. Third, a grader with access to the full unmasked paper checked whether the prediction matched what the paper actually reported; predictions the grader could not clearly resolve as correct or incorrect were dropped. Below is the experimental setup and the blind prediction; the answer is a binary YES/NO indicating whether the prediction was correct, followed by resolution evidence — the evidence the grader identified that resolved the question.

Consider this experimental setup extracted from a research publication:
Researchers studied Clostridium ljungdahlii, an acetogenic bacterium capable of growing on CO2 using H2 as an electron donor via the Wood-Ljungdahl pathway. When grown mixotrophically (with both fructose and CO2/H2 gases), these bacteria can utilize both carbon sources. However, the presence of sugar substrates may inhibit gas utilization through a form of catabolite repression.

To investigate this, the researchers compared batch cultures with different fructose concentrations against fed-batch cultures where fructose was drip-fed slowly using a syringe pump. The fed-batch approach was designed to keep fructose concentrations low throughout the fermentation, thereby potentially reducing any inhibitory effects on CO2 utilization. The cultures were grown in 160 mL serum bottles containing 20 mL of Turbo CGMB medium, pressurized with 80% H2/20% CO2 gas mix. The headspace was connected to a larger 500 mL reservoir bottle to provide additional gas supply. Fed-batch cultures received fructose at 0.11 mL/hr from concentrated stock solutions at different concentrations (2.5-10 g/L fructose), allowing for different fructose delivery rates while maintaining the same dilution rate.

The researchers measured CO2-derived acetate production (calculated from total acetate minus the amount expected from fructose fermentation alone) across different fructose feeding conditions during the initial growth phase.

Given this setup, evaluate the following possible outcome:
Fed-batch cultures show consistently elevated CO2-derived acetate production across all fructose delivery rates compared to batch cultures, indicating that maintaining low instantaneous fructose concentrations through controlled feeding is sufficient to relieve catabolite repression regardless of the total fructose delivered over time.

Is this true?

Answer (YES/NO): NO